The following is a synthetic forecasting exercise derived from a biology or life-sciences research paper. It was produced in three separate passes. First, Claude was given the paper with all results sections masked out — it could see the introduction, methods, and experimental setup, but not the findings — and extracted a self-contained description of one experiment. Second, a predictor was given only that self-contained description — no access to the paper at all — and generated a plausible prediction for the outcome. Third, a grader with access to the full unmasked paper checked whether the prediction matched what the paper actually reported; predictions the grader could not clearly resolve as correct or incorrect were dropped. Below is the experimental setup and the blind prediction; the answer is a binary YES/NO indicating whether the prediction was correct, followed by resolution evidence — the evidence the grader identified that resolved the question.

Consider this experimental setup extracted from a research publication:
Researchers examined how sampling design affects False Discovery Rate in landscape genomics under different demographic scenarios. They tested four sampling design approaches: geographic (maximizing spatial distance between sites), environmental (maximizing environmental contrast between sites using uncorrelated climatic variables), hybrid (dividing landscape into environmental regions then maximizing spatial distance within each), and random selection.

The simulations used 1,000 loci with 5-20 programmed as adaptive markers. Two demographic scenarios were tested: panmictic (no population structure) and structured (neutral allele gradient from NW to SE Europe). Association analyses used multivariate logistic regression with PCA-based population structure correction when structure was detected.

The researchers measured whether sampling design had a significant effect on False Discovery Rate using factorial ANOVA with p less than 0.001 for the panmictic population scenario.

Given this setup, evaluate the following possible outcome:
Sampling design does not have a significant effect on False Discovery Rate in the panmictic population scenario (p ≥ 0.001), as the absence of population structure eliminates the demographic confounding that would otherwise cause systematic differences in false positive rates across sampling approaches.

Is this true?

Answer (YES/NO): YES